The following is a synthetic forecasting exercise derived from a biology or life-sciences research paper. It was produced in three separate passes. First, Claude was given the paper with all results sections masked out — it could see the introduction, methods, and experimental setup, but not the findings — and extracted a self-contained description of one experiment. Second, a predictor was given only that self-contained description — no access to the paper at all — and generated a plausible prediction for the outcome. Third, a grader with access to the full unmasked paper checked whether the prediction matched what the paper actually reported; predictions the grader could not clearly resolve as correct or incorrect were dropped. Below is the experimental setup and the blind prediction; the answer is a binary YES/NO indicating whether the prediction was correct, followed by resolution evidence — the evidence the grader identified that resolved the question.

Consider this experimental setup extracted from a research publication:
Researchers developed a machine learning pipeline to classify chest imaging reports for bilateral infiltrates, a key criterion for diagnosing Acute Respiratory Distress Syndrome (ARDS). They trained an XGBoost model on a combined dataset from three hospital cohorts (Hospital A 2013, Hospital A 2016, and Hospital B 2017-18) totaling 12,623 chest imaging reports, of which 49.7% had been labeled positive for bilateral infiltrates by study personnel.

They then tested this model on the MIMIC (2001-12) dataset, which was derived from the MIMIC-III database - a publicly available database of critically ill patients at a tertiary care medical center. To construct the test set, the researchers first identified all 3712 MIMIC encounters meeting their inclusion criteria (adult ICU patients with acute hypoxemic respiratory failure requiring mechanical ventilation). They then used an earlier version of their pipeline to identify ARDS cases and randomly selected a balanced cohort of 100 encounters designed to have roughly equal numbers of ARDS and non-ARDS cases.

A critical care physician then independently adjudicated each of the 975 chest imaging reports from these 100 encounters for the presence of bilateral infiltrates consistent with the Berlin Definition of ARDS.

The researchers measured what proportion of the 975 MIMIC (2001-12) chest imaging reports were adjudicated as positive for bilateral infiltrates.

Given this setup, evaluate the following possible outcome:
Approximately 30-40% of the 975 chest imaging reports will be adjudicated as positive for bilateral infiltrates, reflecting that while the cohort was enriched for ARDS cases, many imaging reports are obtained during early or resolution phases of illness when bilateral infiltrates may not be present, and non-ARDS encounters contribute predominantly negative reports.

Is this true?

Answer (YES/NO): NO